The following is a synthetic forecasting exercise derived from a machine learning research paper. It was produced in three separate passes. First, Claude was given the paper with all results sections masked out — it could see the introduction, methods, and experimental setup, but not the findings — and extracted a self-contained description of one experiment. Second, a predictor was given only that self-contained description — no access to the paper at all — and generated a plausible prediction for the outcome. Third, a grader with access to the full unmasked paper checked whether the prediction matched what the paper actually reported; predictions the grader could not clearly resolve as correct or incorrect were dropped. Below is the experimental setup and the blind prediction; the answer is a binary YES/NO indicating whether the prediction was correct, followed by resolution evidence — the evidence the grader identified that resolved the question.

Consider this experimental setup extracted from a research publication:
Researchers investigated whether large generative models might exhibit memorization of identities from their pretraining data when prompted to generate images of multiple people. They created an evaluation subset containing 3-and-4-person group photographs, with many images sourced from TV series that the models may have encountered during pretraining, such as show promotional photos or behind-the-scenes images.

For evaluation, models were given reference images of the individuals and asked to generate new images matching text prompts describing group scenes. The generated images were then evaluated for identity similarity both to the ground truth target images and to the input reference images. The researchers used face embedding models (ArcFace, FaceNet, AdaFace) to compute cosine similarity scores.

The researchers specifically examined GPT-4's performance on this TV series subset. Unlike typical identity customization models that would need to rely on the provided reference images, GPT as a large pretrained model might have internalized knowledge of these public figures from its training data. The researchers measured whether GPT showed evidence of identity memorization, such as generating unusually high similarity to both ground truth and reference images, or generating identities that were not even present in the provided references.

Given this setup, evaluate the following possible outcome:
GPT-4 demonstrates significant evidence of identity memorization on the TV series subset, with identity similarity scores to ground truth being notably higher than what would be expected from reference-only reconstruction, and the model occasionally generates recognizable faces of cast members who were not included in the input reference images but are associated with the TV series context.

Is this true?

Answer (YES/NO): YES